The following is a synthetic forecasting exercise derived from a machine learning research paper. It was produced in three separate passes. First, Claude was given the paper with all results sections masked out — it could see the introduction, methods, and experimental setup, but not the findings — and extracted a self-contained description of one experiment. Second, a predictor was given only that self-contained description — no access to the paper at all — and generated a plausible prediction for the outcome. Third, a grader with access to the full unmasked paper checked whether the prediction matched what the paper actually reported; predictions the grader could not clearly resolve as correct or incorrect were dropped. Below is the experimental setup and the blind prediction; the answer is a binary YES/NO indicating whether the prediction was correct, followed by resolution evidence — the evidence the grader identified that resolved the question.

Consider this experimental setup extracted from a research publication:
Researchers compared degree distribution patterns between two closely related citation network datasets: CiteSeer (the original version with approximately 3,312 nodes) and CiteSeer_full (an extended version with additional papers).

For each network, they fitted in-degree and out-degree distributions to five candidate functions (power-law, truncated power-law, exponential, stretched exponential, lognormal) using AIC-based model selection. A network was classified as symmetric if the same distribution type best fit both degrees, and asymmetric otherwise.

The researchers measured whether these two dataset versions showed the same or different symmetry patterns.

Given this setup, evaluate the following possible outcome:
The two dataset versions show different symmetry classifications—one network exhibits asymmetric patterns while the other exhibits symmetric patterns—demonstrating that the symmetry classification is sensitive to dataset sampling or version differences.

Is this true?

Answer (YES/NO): NO